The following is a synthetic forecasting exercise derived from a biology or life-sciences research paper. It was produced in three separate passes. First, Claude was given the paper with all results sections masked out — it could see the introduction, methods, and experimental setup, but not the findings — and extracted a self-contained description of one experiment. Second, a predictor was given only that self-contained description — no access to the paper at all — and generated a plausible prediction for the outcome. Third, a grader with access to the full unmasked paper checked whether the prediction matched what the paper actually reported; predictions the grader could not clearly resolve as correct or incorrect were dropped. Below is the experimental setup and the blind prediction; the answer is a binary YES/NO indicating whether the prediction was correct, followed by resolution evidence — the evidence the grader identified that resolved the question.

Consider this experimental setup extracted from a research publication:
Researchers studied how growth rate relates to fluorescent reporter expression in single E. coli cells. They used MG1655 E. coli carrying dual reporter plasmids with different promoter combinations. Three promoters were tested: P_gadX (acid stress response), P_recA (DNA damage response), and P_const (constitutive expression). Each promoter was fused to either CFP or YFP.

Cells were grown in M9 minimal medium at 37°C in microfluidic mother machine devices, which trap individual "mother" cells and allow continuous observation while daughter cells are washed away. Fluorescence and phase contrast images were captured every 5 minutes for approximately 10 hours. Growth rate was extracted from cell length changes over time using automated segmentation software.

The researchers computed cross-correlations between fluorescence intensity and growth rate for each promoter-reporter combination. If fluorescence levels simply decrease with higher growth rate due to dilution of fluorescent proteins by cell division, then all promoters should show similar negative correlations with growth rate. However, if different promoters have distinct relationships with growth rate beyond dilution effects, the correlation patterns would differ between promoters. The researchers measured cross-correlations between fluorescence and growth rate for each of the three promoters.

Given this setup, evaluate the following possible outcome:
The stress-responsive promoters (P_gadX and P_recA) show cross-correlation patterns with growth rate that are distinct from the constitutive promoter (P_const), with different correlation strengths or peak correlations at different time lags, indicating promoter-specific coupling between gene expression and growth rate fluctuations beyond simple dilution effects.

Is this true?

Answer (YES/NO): NO